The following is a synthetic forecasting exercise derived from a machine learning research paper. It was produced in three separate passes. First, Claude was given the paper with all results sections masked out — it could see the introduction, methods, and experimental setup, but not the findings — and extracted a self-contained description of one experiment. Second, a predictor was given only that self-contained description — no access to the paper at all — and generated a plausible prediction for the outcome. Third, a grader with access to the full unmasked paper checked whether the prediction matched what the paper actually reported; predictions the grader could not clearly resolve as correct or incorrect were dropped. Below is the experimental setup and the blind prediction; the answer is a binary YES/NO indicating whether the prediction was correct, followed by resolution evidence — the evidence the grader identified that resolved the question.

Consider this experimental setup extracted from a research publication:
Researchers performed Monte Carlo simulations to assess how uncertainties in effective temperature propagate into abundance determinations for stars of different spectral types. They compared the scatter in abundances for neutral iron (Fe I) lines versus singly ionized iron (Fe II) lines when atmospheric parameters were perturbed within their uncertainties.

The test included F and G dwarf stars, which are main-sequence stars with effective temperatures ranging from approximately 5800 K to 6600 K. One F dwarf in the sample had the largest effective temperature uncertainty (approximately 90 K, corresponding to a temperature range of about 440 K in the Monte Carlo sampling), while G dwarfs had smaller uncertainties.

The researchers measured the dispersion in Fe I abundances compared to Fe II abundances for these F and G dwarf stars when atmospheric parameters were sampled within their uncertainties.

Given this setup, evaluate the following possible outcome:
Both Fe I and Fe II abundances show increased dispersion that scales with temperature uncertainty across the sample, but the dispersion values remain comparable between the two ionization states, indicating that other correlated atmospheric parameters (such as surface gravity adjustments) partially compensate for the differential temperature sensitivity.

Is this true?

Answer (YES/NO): NO